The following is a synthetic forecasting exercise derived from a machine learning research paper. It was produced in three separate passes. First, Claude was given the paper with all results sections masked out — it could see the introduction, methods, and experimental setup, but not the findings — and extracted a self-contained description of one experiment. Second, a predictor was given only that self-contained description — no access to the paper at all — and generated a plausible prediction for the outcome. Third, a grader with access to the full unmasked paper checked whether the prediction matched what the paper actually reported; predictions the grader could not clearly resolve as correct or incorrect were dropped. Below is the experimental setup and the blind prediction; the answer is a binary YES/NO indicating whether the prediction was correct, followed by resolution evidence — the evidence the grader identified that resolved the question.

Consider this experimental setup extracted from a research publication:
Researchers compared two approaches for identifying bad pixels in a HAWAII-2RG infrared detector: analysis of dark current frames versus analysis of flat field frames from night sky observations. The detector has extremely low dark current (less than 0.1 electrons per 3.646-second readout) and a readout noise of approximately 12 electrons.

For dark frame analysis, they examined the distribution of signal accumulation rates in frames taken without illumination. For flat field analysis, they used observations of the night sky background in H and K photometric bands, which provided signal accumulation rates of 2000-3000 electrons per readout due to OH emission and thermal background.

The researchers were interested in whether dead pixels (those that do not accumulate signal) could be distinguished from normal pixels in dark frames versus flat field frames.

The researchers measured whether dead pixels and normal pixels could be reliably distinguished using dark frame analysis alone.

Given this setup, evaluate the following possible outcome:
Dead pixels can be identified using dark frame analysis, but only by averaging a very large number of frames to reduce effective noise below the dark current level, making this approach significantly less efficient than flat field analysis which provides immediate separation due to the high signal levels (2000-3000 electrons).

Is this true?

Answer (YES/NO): NO